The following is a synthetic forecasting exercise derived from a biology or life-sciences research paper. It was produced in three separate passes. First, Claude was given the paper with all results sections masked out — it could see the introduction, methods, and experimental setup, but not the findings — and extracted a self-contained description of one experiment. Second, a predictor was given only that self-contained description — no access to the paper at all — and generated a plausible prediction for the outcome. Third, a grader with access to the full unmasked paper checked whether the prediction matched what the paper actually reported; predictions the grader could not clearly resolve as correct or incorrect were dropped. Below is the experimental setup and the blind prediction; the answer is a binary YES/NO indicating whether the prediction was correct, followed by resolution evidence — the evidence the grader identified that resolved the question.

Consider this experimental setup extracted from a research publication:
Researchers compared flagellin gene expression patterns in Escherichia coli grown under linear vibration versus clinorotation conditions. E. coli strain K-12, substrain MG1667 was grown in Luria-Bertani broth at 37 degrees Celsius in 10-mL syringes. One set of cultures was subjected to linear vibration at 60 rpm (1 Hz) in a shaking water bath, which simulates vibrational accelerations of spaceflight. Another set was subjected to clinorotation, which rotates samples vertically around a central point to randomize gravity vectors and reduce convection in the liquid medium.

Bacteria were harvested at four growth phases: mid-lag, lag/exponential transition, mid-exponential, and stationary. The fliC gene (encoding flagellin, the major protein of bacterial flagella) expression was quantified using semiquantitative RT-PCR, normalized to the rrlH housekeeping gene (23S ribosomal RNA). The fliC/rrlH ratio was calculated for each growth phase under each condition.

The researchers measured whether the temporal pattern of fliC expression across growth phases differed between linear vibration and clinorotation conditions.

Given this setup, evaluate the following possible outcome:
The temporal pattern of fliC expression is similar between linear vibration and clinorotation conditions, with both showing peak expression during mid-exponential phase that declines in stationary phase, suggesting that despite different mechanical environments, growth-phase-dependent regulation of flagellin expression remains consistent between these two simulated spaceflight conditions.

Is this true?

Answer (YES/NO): NO